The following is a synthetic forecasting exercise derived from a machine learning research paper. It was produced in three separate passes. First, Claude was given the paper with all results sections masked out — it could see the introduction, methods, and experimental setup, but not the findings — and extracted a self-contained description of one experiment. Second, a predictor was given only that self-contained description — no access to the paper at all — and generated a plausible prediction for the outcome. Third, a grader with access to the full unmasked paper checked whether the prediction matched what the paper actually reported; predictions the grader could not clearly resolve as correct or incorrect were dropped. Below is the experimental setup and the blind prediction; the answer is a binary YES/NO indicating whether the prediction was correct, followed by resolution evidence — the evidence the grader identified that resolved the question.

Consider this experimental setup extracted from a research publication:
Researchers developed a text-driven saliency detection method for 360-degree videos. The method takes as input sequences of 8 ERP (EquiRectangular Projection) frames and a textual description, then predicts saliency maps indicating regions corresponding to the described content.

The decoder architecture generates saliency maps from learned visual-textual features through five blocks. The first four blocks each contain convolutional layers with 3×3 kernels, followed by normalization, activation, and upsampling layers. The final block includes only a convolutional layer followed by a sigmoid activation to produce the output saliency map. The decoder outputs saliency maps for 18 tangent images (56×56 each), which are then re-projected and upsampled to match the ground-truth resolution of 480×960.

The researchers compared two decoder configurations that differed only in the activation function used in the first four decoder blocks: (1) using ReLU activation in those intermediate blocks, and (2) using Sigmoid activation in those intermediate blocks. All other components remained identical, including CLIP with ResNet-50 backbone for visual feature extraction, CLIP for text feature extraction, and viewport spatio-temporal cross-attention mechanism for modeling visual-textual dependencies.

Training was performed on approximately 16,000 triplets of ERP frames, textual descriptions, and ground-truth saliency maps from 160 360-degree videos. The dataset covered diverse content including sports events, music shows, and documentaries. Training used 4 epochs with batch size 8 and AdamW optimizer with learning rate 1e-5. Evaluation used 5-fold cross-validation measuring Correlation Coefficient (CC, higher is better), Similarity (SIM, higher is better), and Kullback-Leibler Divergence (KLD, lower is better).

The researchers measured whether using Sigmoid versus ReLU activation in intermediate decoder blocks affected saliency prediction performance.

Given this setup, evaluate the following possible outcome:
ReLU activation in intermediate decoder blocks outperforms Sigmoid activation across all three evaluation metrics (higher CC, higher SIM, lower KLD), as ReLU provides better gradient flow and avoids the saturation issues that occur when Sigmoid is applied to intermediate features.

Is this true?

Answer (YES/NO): NO